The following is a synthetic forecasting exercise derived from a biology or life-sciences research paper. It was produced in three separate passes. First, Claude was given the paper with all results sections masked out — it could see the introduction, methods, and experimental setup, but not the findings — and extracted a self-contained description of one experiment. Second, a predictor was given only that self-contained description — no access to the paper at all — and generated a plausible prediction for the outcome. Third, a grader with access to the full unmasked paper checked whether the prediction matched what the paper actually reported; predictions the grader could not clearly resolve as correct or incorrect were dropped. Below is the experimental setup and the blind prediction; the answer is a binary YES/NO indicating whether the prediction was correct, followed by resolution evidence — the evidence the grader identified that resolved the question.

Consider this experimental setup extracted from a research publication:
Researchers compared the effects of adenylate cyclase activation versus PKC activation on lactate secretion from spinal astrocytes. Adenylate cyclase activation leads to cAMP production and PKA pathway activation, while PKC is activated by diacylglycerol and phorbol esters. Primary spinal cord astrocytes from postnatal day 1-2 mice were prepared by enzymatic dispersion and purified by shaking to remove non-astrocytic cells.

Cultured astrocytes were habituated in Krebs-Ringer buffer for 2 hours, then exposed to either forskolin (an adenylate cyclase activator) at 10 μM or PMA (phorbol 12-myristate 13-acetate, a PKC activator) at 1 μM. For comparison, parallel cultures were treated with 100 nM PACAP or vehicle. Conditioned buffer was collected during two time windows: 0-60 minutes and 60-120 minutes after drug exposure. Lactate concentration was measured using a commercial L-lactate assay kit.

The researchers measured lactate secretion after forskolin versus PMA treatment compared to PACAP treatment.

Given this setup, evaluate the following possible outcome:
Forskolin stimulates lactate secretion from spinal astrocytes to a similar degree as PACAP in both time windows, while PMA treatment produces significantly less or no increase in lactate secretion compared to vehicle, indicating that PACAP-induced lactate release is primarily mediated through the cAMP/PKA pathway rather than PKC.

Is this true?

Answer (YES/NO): NO